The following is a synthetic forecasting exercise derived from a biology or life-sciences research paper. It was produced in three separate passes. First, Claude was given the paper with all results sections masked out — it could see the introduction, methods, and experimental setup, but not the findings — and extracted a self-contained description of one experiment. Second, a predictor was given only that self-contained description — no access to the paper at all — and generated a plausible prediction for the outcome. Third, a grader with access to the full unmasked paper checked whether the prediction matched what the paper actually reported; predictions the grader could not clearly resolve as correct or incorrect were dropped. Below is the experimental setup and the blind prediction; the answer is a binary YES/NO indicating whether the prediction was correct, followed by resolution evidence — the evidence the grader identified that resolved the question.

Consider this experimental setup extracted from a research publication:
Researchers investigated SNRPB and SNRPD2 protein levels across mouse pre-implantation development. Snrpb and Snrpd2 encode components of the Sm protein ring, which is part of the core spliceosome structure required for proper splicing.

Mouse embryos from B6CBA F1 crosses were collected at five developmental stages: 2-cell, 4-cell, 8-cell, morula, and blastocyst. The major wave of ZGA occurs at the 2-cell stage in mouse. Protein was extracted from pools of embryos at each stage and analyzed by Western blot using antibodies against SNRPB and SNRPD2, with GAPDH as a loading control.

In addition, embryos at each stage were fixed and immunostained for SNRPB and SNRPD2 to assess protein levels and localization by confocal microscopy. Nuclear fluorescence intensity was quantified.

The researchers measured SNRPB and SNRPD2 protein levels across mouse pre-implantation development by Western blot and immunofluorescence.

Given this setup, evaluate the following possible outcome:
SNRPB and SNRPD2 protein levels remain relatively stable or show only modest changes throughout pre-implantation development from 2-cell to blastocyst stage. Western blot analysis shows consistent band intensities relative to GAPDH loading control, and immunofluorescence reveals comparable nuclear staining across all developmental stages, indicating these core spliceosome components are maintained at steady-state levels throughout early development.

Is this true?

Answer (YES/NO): NO